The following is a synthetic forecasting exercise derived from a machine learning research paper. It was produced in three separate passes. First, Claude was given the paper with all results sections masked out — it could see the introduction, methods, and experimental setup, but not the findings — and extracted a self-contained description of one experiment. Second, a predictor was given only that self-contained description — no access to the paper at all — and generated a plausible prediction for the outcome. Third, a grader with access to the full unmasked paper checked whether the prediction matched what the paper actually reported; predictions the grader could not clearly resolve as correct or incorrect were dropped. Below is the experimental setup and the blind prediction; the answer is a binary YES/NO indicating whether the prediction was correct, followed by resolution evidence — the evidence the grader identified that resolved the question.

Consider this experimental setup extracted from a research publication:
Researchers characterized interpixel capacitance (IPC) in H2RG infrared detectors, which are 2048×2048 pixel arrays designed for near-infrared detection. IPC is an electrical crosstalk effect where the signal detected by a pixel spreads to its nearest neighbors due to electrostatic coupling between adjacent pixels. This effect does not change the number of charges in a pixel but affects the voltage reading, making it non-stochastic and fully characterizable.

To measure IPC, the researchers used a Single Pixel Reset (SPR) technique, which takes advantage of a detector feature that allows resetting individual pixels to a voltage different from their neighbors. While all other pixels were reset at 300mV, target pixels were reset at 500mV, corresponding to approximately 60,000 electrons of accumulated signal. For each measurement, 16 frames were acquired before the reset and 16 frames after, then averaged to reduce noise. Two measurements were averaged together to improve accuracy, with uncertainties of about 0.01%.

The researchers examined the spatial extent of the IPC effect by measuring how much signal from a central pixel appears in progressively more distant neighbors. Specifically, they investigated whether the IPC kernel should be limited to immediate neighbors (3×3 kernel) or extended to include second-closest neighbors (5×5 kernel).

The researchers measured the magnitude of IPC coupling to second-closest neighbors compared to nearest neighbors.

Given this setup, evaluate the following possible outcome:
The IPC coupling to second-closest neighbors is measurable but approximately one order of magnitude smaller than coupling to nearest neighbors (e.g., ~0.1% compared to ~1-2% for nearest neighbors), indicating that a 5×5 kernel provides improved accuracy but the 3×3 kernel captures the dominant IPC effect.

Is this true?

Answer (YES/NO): NO